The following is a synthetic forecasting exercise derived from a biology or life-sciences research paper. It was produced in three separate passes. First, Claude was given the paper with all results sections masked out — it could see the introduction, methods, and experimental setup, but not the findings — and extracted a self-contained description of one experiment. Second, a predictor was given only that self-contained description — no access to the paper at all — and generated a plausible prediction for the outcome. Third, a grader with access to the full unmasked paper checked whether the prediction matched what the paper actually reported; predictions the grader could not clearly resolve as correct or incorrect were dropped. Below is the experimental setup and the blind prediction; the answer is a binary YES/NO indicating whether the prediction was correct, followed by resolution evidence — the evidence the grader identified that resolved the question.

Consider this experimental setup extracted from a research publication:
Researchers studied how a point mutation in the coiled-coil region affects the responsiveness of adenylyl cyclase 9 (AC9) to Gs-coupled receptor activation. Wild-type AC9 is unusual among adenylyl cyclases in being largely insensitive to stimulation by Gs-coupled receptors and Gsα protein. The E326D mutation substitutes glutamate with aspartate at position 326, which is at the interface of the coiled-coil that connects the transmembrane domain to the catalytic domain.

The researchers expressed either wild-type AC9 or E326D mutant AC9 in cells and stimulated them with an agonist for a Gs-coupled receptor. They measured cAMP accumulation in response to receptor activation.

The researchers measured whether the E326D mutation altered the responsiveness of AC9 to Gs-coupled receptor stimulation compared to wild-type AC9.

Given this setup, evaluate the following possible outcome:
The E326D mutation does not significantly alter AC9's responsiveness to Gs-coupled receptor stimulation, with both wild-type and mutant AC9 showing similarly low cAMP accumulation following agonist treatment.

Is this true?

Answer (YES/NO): NO